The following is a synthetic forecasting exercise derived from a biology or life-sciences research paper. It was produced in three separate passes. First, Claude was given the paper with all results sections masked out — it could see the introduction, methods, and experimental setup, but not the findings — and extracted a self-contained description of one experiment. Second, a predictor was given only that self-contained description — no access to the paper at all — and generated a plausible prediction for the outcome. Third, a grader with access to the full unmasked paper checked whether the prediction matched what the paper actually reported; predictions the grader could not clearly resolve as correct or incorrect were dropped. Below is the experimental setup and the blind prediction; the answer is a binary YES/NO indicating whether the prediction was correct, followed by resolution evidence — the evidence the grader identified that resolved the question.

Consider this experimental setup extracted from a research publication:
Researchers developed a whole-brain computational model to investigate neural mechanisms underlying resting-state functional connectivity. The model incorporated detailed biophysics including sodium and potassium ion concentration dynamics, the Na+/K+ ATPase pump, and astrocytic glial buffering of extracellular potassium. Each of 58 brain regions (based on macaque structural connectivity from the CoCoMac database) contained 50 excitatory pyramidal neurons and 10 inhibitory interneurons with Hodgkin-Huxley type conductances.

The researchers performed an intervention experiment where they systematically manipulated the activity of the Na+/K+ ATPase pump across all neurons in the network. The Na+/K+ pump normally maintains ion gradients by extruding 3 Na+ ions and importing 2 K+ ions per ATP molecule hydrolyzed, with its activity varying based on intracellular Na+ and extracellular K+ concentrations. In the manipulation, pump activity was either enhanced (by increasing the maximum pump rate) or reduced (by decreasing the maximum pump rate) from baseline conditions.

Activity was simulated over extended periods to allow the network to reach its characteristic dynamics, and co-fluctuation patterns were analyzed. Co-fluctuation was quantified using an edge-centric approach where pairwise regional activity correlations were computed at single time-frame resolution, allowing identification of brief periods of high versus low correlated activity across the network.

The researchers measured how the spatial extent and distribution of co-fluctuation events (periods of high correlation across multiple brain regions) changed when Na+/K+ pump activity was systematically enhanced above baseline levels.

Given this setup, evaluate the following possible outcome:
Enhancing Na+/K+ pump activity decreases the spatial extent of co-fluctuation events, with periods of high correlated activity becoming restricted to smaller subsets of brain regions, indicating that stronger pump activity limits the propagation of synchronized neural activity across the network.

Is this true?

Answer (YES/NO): YES